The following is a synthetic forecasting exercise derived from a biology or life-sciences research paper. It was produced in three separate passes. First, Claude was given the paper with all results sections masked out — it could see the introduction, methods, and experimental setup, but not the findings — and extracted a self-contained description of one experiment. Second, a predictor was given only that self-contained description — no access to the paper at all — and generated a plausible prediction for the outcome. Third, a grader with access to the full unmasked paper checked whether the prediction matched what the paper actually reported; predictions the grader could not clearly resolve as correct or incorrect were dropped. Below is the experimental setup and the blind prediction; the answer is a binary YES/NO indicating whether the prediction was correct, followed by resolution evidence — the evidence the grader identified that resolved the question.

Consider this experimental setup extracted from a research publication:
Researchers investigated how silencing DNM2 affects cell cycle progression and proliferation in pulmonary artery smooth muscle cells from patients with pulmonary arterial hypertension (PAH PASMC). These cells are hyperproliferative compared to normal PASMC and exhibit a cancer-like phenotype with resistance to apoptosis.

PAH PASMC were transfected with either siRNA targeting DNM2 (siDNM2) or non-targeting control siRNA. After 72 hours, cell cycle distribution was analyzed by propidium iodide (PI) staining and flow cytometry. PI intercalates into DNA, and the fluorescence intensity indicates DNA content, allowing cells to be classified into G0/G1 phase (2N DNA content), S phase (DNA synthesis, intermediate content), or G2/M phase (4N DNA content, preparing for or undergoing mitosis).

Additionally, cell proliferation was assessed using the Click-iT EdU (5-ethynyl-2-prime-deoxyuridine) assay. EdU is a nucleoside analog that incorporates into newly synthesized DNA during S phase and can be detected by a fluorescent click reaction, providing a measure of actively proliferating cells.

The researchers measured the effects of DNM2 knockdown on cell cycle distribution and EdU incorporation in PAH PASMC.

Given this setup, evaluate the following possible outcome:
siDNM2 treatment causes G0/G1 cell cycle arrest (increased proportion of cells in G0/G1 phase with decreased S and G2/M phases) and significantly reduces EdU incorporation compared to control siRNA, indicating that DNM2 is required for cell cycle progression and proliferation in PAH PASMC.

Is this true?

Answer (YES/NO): YES